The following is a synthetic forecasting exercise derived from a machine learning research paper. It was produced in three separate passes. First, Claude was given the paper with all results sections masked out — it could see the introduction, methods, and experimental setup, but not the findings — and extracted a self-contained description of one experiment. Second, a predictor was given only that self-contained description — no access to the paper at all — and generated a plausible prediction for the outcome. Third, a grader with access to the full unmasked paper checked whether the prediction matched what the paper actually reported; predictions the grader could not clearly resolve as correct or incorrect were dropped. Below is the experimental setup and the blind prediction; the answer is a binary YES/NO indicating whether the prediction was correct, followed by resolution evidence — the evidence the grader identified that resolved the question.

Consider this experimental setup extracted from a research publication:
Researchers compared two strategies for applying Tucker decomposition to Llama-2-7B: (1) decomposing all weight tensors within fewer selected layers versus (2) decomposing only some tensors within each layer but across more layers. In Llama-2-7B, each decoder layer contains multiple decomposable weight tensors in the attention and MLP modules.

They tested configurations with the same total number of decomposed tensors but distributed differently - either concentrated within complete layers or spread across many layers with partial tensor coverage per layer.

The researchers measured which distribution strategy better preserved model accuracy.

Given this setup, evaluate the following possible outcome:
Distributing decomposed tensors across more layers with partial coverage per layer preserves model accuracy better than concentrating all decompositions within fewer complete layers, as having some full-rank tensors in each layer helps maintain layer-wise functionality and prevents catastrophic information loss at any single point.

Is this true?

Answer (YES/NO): NO